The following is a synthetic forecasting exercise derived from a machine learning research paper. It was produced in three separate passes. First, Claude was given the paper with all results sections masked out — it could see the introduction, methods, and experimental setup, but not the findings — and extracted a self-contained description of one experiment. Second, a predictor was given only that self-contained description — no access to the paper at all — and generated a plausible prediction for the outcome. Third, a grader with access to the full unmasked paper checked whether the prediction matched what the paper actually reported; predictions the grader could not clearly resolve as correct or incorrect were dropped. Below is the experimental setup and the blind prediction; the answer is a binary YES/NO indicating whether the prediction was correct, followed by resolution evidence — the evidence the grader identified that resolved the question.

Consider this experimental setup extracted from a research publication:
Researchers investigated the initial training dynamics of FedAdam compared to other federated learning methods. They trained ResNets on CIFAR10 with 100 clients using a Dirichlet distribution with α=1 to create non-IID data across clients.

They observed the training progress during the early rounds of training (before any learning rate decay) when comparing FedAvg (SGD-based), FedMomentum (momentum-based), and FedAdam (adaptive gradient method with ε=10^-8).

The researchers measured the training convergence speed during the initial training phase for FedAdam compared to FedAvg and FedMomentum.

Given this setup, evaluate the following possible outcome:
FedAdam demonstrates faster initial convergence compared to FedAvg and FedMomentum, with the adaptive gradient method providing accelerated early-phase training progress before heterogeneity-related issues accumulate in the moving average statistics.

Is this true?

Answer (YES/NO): YES